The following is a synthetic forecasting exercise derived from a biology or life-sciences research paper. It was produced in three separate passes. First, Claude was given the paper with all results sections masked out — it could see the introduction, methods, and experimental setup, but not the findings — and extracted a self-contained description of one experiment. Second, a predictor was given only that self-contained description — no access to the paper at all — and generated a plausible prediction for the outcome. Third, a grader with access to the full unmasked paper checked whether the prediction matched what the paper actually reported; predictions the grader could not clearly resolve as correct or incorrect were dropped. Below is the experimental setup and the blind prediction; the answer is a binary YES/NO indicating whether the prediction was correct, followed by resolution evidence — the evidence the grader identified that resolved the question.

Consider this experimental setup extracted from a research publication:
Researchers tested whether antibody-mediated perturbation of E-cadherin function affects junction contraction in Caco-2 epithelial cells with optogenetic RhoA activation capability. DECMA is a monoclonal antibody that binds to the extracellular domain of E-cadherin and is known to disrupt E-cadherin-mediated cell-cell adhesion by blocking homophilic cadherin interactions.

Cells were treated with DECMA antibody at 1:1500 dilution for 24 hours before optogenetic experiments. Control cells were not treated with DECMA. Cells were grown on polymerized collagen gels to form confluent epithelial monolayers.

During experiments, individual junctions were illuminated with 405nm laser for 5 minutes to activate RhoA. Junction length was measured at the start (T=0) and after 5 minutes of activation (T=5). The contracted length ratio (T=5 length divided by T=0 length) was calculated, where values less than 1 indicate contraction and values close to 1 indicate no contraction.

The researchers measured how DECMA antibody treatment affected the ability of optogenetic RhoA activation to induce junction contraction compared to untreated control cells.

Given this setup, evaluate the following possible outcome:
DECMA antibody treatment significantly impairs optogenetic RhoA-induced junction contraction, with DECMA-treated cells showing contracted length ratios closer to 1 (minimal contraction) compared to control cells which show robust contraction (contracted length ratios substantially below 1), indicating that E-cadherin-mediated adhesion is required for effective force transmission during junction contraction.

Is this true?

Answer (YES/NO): NO